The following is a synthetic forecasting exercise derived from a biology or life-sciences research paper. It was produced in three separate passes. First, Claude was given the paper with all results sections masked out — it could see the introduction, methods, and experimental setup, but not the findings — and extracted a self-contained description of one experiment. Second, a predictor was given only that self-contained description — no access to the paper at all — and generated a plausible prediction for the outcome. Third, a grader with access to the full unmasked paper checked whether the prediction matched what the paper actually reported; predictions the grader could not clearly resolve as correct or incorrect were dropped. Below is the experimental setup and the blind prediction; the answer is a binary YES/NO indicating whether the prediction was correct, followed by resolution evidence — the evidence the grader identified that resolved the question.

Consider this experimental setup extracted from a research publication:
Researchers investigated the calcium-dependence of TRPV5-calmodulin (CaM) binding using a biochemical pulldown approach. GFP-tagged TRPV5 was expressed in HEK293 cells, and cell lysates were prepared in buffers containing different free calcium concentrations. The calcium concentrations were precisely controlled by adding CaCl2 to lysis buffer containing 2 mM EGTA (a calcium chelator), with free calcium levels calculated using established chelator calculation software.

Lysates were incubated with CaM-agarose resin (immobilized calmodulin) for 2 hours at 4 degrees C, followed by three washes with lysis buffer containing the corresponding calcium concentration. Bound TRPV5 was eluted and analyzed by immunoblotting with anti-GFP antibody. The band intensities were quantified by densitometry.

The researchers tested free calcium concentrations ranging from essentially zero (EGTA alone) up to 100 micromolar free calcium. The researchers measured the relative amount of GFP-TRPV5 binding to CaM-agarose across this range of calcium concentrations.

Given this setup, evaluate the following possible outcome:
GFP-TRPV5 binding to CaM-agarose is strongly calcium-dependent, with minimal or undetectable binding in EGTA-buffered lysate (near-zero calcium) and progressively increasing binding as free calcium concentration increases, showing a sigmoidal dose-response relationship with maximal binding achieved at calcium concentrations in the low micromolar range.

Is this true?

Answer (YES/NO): NO